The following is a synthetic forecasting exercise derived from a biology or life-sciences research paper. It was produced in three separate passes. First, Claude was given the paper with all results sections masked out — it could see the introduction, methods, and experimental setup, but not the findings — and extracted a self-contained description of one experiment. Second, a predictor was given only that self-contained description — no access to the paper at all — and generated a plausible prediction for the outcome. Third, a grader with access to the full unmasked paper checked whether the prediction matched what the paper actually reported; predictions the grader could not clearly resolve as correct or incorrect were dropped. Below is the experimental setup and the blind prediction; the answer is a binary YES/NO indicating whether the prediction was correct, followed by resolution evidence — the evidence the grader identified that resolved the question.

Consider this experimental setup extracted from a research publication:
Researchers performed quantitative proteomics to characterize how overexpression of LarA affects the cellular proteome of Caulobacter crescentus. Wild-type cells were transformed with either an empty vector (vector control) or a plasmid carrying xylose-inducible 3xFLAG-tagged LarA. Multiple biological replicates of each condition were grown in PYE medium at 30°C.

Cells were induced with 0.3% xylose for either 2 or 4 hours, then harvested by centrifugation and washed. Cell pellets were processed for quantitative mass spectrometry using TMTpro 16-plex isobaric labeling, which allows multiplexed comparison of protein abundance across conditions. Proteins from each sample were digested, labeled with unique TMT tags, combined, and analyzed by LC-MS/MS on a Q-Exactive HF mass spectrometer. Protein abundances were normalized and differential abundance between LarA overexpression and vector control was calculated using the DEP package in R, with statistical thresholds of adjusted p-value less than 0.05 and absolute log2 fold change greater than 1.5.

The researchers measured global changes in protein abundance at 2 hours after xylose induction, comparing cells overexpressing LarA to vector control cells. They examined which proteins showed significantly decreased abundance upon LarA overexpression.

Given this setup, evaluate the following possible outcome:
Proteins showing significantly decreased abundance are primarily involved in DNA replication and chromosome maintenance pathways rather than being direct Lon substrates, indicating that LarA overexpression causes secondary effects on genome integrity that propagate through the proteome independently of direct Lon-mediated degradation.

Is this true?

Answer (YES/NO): NO